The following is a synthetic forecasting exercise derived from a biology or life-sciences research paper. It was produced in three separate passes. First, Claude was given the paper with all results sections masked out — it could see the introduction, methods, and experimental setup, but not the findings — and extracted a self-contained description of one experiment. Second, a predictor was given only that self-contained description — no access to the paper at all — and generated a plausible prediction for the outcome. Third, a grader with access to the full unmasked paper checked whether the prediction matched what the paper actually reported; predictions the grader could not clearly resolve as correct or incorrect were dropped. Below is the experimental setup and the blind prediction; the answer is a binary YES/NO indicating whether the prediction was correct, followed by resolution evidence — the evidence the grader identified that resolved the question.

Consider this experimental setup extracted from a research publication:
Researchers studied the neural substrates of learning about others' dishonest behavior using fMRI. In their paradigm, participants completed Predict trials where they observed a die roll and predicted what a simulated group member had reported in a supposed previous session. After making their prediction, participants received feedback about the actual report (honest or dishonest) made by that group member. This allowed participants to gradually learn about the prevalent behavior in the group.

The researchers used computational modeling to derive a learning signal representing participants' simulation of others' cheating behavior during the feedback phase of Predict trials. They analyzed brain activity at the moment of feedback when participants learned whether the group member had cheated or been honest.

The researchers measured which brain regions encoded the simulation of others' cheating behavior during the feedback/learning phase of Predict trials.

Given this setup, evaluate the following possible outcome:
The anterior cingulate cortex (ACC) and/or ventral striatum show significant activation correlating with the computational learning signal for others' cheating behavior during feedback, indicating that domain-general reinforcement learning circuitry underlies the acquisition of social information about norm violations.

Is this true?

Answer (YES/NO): YES